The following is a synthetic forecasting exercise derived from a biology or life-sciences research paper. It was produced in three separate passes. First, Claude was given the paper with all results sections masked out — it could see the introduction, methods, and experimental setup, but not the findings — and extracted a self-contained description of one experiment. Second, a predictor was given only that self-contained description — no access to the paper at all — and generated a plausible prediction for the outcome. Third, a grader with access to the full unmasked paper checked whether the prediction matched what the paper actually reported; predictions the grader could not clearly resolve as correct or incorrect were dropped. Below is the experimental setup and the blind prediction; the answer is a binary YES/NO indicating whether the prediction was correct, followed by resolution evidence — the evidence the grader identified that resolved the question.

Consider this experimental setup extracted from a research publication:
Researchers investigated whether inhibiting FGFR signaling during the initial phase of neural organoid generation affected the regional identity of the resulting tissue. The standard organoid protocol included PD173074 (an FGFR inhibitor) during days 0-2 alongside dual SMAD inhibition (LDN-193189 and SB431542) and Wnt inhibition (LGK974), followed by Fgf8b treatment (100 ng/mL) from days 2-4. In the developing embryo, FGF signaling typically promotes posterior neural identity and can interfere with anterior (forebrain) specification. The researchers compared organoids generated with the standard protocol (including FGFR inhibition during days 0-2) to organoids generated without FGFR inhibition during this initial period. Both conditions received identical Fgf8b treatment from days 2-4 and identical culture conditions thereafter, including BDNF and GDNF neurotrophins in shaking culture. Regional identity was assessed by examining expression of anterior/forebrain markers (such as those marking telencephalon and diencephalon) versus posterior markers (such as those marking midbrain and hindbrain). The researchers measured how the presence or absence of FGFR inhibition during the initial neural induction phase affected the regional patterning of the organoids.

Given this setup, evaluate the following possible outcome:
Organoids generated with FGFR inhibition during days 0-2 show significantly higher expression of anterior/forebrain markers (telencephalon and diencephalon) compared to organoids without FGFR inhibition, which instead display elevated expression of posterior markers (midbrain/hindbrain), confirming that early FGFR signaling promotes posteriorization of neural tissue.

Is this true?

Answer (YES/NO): NO